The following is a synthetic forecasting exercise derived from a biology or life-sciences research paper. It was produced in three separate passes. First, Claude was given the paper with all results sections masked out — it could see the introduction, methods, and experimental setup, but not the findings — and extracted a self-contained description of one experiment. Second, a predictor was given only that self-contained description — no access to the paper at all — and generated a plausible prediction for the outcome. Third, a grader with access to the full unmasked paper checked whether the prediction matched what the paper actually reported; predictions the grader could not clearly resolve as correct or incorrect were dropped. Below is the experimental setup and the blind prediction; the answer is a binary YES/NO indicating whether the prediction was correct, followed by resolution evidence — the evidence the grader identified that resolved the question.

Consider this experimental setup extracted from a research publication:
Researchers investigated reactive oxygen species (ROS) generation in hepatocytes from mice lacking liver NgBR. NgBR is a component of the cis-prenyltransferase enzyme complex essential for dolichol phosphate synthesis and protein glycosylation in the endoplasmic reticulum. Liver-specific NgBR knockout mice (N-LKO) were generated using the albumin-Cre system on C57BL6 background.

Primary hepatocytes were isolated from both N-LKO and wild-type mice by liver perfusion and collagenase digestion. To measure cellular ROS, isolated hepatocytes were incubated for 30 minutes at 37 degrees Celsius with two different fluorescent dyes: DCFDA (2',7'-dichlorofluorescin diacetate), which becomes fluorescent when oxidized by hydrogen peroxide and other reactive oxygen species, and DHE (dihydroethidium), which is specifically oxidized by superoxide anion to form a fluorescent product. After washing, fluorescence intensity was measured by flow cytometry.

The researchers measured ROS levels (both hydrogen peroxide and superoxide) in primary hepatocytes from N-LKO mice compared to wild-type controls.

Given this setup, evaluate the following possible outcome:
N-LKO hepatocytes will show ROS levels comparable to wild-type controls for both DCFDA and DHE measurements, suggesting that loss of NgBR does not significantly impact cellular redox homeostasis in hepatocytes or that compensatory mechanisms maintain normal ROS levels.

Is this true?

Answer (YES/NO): NO